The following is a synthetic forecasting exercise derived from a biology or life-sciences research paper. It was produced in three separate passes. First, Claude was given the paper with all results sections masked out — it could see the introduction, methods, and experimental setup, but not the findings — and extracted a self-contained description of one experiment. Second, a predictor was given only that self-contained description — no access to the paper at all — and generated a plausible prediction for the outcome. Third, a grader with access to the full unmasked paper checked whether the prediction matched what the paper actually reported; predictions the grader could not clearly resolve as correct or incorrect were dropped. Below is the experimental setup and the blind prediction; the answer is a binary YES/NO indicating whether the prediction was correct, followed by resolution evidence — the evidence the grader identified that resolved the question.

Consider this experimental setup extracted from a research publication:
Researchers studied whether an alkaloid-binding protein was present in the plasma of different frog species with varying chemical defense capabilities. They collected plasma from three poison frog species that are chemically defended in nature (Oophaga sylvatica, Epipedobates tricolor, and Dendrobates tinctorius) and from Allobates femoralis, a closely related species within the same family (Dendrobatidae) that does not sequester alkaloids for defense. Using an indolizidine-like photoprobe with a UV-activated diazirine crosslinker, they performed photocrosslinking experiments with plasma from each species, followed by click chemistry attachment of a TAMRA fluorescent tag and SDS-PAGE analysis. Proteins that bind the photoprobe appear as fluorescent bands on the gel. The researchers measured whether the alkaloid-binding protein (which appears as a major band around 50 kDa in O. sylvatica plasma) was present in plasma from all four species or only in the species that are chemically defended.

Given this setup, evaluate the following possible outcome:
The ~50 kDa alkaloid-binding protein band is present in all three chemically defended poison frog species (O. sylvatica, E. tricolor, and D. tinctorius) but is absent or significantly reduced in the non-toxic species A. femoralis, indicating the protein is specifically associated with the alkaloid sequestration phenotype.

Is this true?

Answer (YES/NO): YES